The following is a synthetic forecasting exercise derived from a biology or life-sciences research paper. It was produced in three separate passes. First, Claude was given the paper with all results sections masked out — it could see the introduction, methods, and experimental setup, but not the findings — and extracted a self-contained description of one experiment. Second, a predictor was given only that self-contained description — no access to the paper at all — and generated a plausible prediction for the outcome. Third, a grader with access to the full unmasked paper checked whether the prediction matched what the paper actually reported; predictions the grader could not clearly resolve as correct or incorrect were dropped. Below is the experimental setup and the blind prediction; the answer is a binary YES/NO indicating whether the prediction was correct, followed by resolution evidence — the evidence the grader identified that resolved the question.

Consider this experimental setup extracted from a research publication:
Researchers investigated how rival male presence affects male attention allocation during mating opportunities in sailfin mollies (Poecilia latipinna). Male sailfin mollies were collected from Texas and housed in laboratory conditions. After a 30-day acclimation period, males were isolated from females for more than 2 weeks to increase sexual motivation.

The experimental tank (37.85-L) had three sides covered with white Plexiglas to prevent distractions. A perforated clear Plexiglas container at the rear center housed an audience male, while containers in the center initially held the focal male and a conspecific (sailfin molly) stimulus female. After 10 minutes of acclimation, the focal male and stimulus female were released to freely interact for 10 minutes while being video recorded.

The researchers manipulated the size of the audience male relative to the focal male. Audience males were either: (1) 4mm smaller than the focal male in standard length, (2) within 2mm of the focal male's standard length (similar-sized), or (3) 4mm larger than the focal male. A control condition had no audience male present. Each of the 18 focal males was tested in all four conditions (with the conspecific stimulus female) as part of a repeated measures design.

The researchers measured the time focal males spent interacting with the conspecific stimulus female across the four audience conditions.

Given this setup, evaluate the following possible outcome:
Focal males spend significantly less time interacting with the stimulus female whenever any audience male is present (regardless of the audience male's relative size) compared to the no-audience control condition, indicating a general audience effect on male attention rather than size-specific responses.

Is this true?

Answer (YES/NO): NO